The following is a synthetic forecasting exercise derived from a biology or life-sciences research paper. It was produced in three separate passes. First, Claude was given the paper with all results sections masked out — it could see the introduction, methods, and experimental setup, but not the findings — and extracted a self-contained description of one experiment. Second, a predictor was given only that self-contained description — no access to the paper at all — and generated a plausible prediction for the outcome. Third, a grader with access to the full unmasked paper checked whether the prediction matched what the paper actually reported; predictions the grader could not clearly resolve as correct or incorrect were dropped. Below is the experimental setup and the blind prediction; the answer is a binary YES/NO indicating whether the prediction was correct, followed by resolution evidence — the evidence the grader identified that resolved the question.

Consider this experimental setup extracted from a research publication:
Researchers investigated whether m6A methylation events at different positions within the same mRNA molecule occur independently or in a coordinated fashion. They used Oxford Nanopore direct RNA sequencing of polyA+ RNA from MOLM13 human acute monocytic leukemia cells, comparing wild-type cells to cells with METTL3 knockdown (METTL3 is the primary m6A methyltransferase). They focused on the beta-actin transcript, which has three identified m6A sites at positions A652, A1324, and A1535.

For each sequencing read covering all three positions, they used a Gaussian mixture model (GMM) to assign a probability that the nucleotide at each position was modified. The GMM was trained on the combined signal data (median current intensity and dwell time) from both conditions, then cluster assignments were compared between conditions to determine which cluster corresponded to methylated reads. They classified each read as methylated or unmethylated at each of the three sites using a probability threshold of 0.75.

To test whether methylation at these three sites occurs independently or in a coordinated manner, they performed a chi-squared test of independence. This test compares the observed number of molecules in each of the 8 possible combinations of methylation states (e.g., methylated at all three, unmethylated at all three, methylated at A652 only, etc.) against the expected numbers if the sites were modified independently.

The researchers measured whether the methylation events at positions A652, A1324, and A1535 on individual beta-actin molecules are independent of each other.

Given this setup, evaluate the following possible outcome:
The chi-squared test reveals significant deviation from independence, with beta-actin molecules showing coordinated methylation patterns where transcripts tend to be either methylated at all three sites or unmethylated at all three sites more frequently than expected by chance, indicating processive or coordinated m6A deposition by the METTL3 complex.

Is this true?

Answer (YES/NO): NO